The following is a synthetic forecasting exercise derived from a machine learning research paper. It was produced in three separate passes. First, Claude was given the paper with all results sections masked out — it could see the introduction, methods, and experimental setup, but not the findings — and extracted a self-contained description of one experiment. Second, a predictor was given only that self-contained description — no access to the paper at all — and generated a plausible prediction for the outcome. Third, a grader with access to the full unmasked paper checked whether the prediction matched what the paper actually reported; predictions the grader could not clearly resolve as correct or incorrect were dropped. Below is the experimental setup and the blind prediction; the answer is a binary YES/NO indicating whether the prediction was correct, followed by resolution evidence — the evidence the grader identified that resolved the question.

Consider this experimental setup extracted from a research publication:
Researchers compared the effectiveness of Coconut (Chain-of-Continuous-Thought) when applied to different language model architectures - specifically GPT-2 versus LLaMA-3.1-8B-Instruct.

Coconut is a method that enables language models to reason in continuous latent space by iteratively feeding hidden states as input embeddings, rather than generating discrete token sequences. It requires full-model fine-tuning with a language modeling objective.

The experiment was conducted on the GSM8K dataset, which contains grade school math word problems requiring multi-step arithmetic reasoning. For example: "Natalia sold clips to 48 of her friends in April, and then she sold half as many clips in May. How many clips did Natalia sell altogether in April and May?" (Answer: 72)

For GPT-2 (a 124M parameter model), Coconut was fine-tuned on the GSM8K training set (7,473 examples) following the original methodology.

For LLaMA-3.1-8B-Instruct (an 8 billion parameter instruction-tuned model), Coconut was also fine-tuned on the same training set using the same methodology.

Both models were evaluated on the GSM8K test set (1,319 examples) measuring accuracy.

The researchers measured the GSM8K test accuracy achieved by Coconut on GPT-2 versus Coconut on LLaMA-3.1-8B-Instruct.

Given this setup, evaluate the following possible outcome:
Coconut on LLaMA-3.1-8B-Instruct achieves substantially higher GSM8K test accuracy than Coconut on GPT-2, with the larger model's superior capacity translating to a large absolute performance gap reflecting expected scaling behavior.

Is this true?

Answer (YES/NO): NO